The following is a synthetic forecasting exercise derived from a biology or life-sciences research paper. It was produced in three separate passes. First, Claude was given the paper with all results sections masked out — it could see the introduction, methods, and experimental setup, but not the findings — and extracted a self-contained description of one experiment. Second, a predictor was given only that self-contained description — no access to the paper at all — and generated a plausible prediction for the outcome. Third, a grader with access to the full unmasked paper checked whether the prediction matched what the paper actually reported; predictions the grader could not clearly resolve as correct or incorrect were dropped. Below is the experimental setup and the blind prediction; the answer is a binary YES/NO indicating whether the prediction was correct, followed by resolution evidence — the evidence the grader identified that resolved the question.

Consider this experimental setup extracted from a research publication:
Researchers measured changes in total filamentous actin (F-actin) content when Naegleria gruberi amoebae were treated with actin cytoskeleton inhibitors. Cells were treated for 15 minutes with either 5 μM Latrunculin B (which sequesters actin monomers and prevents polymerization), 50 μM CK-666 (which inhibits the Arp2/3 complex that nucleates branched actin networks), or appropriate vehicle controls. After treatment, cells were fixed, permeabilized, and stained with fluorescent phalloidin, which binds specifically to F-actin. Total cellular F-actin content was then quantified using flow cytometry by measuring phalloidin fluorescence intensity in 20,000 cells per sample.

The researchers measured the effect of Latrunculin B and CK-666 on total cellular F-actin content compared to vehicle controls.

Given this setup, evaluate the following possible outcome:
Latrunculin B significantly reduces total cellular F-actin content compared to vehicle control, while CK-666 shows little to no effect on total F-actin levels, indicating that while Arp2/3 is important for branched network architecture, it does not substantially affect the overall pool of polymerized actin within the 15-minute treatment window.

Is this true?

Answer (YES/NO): YES